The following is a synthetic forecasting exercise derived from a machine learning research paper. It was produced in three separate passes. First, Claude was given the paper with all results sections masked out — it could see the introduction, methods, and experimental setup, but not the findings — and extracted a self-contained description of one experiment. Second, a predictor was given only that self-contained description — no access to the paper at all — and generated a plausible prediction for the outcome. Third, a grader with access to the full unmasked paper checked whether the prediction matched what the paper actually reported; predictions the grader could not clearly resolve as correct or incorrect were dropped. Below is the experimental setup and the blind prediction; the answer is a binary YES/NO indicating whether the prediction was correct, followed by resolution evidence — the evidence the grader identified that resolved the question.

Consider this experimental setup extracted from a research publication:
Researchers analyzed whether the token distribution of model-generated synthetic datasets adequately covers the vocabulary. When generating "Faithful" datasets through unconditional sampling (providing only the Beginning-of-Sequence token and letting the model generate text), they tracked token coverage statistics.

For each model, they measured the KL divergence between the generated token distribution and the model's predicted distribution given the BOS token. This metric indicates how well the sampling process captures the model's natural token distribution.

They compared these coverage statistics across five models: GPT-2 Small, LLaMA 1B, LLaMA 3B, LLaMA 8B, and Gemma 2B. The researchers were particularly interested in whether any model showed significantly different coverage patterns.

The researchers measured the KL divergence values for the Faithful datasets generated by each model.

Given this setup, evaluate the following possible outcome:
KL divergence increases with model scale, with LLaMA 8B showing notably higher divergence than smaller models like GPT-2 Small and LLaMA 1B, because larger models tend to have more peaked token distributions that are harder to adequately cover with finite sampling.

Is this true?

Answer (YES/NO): NO